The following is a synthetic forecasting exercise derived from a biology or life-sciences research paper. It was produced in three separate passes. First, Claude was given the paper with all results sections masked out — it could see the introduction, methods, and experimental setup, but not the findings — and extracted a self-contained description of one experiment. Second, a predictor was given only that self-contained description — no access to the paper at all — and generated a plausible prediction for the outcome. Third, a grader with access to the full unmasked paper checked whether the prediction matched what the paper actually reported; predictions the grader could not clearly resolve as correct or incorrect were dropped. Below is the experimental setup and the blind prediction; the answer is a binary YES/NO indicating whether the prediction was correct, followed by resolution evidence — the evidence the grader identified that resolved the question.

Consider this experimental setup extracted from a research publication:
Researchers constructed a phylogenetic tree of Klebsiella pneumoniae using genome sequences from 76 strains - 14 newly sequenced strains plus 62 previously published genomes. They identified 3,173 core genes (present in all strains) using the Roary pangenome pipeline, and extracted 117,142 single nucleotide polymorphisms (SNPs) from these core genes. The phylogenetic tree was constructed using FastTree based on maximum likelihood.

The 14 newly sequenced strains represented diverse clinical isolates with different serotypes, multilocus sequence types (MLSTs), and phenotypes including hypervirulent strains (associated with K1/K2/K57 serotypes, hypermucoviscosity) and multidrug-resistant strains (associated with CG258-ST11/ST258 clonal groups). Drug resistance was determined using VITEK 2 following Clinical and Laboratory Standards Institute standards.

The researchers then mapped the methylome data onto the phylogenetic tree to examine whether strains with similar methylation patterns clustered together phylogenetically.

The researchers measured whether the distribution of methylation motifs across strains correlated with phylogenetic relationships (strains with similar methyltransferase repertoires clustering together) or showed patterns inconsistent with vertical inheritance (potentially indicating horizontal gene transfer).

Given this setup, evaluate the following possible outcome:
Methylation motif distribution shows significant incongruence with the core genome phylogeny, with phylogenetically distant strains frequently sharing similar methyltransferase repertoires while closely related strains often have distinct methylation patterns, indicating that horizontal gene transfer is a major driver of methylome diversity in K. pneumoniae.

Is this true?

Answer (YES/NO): NO